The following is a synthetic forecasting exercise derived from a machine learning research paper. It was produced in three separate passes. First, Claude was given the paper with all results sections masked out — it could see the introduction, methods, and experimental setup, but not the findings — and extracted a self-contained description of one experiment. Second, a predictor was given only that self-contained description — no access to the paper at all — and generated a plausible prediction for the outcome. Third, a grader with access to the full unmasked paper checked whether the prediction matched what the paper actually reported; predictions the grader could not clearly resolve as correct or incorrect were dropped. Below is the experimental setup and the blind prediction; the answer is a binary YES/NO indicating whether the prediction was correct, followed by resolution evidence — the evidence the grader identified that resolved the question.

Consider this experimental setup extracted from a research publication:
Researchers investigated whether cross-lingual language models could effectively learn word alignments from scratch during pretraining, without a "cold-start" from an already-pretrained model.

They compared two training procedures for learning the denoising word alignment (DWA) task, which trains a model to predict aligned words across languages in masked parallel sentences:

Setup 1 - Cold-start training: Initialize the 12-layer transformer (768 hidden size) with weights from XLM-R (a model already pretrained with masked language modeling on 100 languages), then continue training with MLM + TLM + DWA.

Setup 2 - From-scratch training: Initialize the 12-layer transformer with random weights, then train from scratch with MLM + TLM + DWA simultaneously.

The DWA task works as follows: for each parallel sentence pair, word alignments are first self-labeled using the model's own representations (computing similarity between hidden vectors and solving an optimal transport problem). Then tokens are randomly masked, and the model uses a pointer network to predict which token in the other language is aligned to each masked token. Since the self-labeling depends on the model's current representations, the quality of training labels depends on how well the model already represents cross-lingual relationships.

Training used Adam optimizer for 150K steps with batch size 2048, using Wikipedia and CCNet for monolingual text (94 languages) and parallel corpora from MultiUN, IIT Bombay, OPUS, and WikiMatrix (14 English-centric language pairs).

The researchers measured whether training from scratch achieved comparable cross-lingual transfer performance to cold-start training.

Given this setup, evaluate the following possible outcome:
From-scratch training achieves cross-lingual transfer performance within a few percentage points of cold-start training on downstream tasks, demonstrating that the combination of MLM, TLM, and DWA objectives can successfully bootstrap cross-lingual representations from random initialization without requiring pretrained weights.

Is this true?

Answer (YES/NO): NO